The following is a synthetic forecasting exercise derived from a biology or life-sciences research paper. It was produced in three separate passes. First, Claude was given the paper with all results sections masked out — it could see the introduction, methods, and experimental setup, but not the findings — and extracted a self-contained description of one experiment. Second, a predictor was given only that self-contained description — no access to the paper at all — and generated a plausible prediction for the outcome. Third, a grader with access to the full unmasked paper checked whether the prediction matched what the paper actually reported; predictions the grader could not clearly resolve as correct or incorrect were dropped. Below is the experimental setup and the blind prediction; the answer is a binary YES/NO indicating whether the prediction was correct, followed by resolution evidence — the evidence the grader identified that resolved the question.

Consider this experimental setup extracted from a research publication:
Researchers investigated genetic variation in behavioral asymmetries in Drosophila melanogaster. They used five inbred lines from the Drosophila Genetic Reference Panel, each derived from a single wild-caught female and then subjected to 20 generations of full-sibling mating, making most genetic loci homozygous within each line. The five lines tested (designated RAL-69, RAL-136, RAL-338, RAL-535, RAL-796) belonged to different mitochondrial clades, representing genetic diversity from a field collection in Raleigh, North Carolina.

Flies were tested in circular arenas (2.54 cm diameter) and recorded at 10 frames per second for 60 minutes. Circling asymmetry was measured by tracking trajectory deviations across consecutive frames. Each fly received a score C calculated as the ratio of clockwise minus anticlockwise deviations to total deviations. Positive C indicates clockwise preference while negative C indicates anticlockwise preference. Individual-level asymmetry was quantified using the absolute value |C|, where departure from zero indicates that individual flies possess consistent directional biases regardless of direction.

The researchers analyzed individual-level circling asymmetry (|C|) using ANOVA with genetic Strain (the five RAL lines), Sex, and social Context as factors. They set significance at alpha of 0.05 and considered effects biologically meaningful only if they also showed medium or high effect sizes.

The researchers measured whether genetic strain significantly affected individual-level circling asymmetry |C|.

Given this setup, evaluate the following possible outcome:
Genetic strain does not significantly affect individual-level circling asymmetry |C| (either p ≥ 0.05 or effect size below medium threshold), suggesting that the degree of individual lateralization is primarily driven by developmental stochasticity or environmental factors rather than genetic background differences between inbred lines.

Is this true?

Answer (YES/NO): NO